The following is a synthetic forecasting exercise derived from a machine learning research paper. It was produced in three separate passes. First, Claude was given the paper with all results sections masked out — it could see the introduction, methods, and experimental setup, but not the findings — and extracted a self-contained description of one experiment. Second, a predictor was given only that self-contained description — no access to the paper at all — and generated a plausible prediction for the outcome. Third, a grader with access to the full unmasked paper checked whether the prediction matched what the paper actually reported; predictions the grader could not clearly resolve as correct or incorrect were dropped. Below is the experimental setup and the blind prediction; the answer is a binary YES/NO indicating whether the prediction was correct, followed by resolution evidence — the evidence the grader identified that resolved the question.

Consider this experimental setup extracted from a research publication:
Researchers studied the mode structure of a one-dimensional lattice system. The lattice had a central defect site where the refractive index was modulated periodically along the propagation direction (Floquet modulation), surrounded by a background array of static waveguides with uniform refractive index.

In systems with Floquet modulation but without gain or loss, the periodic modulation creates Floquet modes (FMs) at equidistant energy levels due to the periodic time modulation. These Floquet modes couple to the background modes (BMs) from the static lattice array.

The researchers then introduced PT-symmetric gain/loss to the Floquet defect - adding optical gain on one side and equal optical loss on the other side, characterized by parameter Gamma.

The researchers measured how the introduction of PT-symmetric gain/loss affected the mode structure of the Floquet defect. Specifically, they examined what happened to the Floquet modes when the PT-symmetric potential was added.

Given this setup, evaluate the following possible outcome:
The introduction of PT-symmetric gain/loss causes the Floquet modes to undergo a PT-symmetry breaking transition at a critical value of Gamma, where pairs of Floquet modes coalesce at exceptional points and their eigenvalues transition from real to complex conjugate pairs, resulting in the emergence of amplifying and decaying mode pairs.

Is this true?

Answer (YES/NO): NO